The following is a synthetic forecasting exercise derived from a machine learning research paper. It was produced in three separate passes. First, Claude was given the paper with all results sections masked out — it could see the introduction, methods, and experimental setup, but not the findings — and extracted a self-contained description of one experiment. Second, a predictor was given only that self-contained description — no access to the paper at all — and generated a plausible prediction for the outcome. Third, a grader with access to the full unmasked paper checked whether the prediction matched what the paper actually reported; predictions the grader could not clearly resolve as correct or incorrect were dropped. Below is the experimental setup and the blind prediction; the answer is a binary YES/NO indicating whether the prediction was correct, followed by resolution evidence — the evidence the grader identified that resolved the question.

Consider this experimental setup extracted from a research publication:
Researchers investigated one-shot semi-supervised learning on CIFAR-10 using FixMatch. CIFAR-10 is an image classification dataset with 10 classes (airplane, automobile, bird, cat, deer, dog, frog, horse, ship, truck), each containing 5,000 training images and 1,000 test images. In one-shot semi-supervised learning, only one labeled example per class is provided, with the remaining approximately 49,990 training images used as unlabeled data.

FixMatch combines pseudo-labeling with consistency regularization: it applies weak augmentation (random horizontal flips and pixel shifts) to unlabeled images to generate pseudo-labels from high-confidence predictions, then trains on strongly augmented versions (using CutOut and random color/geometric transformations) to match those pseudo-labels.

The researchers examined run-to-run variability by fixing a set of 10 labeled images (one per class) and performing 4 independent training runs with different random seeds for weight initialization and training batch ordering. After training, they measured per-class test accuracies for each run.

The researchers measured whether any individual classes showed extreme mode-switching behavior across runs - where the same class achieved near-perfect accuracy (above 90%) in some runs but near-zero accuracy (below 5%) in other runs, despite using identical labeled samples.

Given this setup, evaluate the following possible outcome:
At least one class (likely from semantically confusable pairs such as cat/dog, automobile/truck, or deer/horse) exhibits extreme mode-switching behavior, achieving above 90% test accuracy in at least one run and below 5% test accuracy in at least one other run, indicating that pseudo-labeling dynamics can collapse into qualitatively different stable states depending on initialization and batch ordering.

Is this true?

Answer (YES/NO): YES